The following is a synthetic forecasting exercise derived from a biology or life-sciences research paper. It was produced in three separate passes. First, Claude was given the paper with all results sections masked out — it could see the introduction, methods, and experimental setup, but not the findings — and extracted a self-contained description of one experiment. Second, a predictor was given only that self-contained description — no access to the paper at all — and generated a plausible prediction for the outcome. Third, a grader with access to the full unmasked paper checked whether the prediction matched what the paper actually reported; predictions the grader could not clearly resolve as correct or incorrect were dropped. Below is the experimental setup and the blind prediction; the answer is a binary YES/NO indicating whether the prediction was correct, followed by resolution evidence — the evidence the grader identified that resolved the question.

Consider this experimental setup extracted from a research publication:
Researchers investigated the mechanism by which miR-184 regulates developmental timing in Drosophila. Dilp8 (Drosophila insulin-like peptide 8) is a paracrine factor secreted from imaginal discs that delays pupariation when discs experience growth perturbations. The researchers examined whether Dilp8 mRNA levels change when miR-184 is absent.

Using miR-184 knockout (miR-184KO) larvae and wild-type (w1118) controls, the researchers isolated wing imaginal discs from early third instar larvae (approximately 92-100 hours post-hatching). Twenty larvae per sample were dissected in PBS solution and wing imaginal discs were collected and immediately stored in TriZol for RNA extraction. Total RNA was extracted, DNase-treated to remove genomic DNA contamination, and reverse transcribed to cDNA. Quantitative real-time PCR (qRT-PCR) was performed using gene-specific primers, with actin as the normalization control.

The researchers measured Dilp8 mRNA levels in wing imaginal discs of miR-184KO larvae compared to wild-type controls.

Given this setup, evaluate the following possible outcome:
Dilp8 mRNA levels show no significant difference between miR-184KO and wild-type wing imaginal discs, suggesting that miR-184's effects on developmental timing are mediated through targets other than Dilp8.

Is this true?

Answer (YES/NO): NO